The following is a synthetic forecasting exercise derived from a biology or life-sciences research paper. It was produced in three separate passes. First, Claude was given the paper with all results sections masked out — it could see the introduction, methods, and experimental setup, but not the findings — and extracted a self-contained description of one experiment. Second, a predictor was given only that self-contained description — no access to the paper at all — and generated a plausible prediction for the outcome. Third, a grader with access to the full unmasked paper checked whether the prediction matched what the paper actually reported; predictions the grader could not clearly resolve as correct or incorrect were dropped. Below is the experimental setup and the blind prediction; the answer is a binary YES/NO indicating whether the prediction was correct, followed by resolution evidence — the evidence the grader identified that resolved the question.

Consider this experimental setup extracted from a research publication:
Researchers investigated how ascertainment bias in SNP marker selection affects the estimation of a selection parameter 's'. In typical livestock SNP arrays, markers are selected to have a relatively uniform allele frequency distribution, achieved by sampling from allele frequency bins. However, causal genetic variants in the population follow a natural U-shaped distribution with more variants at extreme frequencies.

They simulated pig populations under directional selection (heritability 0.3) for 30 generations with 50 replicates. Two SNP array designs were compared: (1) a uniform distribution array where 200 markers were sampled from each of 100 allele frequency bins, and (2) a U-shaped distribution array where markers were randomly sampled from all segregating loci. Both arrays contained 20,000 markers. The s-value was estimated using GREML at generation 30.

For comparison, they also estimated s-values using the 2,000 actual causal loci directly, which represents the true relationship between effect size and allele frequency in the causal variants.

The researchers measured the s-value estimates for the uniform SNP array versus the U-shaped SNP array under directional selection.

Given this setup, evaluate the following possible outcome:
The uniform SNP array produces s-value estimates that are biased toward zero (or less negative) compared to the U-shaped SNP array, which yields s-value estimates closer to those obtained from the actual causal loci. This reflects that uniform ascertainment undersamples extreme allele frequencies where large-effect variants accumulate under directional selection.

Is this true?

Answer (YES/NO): NO